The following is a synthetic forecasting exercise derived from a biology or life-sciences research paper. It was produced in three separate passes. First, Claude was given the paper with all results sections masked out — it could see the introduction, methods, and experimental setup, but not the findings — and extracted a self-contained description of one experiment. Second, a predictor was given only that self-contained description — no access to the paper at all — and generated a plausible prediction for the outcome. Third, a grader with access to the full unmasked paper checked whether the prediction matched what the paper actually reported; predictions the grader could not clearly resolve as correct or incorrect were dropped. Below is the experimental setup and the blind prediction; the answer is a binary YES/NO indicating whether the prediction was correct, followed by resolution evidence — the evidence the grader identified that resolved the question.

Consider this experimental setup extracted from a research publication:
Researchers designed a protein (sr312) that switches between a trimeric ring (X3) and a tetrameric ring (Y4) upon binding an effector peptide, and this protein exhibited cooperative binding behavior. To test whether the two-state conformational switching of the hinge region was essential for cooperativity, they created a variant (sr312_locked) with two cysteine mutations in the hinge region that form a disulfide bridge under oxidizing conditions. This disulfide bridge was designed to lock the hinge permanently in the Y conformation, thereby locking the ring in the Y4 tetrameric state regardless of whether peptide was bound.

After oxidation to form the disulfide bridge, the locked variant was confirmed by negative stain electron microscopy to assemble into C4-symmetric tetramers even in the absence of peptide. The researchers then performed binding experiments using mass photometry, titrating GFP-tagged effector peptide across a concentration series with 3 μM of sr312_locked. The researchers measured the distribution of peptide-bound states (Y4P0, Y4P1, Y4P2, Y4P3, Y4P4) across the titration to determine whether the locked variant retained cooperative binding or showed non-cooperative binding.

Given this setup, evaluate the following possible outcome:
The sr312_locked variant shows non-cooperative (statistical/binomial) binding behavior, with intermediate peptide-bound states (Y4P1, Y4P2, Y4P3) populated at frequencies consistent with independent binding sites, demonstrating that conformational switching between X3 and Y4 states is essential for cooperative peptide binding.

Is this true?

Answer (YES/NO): YES